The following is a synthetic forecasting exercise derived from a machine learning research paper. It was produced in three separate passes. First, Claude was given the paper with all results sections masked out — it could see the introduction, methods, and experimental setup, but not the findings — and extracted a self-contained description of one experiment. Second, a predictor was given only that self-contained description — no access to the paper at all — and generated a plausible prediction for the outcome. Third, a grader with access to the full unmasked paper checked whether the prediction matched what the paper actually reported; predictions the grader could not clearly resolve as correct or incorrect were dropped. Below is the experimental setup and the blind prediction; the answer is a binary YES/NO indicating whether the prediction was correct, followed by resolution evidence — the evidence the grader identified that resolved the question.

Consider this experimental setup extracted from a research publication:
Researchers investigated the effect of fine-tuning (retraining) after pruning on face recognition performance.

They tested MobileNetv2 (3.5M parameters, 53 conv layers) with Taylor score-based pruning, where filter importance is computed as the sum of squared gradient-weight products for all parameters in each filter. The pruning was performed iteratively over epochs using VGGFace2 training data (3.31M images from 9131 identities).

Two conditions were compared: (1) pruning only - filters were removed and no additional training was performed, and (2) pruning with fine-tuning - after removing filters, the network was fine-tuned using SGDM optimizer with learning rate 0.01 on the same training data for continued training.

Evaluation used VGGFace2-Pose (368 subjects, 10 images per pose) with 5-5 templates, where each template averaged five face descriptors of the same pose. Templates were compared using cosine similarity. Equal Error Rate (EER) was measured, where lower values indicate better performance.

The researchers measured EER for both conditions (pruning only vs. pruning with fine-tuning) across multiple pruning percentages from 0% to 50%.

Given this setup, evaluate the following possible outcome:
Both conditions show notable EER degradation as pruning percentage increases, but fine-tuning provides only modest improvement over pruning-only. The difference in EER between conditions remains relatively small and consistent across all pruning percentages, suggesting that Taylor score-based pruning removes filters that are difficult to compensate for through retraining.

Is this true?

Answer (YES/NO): NO